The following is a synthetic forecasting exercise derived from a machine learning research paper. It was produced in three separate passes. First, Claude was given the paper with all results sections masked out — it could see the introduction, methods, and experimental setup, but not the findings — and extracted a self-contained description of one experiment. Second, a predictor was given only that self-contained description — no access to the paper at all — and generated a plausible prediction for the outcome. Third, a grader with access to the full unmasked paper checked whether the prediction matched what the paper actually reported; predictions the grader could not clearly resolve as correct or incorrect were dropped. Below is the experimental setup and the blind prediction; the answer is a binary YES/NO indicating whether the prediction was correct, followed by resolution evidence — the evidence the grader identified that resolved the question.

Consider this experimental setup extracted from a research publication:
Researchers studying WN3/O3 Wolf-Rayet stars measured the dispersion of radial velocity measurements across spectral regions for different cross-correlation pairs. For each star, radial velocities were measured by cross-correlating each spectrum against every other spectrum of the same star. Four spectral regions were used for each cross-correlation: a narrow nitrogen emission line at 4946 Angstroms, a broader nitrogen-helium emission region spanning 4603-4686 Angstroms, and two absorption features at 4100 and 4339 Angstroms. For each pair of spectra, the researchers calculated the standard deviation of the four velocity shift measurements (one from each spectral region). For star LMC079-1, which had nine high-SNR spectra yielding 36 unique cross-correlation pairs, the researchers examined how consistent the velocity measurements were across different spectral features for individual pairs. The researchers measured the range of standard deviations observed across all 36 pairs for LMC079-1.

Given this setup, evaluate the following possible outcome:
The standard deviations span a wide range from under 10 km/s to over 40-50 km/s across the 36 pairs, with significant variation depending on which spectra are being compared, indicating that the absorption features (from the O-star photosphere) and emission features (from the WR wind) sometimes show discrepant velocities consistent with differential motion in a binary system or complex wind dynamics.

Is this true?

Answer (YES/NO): NO